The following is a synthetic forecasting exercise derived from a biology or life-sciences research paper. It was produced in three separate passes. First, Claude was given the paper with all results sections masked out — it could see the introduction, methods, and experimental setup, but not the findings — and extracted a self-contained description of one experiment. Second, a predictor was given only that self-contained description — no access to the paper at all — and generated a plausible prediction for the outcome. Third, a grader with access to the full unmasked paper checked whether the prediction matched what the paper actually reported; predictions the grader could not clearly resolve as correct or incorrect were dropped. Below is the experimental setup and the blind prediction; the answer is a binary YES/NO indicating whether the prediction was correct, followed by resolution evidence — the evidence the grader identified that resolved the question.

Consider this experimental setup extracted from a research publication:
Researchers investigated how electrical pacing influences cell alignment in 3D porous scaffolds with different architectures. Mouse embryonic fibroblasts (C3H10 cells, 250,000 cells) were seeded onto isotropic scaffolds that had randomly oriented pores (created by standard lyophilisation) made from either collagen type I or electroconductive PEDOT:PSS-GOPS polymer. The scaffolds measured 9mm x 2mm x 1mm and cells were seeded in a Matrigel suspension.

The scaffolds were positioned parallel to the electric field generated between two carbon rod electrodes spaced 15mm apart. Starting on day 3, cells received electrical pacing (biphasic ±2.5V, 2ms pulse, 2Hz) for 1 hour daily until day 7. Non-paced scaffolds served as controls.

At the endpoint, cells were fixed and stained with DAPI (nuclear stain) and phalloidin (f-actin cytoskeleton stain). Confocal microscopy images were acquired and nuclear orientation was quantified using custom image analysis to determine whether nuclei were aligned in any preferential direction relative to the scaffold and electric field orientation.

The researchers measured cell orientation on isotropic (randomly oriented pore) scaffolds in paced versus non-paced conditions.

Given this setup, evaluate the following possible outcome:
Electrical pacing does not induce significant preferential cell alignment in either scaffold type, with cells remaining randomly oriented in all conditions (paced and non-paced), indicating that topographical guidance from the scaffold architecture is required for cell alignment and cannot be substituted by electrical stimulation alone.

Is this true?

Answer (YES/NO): NO